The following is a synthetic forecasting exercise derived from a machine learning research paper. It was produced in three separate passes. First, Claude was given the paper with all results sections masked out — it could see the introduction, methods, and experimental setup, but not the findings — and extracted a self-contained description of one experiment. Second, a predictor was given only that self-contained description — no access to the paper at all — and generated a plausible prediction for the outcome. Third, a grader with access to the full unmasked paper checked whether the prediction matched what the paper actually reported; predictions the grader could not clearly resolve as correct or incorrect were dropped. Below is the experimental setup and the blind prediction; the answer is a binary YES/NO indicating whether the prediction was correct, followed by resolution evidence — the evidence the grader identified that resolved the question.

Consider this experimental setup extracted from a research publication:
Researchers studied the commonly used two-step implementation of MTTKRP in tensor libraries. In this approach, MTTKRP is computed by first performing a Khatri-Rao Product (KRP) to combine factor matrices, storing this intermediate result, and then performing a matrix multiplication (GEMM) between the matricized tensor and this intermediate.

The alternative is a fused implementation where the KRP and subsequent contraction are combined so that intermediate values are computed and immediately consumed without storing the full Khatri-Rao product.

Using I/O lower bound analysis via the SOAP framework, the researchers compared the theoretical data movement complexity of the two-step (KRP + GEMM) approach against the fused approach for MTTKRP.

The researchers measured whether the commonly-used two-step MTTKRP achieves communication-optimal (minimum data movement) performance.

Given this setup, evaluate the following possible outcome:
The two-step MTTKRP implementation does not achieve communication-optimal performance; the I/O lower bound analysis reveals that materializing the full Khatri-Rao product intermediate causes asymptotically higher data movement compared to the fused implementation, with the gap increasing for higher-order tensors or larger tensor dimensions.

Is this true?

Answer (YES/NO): NO